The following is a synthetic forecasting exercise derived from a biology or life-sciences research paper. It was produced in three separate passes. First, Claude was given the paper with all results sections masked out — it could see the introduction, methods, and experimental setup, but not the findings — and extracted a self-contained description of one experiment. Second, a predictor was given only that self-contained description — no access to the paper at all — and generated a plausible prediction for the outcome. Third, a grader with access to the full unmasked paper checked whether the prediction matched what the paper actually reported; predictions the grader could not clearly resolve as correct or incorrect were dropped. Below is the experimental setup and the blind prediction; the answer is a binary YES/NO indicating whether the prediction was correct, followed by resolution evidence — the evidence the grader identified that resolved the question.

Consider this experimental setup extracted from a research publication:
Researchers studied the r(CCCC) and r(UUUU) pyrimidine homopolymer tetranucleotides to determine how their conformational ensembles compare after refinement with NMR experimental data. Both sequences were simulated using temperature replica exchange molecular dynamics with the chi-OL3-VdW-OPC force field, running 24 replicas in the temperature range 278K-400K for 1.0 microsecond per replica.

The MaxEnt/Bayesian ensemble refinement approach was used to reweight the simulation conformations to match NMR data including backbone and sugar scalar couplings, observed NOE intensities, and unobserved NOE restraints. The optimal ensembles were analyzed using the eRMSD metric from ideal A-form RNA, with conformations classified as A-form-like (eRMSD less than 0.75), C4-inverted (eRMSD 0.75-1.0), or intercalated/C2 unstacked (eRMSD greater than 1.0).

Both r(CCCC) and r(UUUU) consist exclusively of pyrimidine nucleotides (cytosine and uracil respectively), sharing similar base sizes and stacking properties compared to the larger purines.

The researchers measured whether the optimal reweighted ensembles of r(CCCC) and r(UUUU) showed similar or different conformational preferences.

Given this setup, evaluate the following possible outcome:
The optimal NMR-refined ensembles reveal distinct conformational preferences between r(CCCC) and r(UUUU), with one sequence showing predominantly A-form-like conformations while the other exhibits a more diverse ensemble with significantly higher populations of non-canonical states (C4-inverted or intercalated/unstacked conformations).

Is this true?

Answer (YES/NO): YES